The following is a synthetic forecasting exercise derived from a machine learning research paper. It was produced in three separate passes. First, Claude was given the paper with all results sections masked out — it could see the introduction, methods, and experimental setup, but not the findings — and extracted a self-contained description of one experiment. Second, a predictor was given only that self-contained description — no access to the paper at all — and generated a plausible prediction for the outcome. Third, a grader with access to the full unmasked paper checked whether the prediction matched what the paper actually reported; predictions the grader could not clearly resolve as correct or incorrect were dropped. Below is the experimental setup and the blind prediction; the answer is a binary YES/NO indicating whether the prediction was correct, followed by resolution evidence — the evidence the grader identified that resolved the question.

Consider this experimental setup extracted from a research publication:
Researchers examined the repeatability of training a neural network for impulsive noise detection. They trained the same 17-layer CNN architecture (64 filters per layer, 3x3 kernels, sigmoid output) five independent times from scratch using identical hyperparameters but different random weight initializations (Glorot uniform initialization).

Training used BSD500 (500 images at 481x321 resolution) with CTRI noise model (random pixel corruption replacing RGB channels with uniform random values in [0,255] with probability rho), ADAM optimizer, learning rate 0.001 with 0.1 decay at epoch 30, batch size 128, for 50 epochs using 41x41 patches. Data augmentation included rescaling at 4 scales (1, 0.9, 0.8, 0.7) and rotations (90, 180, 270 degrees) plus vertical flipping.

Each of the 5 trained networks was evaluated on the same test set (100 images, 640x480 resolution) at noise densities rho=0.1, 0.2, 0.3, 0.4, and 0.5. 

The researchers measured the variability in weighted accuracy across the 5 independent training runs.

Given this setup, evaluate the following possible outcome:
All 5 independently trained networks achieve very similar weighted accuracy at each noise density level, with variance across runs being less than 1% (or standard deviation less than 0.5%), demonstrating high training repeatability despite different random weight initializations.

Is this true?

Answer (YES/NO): YES